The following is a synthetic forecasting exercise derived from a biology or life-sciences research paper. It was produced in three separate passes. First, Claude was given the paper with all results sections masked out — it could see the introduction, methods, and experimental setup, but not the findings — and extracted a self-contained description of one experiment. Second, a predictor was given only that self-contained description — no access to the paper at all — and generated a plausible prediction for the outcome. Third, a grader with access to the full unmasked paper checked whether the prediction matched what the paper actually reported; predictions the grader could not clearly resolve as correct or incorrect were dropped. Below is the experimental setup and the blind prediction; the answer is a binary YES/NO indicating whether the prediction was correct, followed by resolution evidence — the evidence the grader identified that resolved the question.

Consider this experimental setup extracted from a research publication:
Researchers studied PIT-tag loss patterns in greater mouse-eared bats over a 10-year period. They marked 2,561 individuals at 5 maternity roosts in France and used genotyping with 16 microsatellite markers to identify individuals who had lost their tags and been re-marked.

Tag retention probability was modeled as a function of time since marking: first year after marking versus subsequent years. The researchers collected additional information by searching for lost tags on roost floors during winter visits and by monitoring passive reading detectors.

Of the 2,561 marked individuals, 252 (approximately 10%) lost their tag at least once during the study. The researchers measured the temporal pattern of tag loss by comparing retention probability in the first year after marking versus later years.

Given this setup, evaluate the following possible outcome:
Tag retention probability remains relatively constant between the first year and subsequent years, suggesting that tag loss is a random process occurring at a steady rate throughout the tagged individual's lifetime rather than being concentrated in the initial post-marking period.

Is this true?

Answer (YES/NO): NO